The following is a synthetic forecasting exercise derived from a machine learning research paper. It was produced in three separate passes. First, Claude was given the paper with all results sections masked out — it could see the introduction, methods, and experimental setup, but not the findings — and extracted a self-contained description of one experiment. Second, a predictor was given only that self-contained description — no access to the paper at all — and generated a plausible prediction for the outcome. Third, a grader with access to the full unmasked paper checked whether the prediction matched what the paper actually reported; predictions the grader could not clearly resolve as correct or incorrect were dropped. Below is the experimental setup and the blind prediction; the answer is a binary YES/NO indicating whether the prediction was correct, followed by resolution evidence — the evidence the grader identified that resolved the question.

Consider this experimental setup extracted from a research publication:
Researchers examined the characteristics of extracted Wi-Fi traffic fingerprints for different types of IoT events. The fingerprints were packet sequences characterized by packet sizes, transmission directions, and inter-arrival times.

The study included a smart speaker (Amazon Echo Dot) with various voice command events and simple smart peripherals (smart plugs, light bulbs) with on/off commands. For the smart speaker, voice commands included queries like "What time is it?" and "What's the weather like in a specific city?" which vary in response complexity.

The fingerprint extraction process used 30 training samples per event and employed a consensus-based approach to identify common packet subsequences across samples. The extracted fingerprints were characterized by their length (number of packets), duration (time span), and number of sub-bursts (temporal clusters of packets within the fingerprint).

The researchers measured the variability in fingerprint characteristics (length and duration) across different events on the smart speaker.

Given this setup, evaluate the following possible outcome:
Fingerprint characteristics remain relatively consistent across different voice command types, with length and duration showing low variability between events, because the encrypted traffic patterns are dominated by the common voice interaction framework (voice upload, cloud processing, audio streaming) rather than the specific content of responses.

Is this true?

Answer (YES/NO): NO